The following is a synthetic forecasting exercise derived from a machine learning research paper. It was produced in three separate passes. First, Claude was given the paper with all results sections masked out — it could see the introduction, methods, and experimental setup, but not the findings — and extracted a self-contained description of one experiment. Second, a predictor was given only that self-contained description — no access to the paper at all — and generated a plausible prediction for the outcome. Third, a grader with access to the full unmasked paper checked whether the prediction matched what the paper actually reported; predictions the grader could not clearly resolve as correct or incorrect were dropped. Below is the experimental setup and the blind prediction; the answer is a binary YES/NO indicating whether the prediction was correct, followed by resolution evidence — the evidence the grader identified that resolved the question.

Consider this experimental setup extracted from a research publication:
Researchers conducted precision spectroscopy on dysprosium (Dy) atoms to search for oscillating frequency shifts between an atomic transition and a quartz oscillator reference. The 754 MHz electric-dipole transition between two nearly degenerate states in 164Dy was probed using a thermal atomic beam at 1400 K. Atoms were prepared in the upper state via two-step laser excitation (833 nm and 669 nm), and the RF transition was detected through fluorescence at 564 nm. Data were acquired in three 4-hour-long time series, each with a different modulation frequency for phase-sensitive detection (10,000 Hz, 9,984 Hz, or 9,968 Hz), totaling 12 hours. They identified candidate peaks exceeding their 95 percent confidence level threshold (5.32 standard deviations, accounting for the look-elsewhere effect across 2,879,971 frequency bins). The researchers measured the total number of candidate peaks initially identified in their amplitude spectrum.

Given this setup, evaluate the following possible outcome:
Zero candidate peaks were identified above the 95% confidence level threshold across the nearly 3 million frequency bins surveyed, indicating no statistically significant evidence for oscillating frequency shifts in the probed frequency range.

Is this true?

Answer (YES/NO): NO